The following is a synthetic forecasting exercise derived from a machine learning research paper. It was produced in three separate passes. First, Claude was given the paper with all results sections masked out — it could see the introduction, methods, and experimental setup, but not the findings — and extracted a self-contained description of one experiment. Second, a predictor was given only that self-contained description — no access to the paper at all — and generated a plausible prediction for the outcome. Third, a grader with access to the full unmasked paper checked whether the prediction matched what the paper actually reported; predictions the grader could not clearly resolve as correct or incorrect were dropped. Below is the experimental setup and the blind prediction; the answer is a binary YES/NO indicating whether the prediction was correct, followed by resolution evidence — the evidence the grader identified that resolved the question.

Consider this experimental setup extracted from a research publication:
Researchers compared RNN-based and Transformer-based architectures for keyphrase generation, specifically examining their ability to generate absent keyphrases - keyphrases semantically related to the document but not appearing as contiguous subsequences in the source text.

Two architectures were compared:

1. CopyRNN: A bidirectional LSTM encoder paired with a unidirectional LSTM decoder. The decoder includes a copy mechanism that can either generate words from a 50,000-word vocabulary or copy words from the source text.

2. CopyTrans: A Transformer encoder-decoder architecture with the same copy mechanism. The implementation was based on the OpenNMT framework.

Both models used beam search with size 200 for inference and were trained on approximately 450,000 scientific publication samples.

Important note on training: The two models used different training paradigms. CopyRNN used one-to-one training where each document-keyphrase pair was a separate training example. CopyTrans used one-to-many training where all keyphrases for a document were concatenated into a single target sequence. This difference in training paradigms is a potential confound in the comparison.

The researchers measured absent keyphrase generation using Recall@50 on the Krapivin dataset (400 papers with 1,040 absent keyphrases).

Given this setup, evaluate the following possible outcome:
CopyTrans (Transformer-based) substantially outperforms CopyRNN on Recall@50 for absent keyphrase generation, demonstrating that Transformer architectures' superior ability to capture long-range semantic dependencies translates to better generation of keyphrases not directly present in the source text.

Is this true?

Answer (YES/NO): NO